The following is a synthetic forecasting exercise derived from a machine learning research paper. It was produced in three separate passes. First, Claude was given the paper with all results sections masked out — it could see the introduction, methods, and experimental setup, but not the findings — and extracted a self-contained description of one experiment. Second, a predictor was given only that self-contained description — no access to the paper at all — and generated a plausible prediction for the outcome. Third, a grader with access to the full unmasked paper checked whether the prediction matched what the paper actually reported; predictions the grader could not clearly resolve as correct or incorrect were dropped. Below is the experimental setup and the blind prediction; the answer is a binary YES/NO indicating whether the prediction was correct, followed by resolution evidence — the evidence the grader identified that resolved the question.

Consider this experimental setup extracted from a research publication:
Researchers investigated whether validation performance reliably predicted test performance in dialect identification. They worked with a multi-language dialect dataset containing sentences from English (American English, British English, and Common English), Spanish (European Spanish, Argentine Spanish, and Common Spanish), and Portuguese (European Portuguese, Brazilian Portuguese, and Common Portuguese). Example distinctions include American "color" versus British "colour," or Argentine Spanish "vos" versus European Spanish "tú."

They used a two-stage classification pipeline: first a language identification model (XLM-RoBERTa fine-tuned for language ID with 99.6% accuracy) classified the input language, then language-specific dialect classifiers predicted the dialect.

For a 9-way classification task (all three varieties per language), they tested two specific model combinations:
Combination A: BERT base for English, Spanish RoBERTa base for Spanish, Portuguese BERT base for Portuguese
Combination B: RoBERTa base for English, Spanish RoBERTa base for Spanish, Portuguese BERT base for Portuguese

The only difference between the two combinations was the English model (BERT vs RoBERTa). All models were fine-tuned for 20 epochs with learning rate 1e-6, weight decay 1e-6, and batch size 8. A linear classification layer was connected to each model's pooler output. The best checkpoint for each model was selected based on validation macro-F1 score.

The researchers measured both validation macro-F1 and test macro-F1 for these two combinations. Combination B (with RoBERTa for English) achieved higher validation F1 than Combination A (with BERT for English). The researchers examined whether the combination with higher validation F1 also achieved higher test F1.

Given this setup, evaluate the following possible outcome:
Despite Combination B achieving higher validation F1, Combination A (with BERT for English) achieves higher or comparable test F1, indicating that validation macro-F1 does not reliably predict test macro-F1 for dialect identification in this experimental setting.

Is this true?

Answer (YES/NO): YES